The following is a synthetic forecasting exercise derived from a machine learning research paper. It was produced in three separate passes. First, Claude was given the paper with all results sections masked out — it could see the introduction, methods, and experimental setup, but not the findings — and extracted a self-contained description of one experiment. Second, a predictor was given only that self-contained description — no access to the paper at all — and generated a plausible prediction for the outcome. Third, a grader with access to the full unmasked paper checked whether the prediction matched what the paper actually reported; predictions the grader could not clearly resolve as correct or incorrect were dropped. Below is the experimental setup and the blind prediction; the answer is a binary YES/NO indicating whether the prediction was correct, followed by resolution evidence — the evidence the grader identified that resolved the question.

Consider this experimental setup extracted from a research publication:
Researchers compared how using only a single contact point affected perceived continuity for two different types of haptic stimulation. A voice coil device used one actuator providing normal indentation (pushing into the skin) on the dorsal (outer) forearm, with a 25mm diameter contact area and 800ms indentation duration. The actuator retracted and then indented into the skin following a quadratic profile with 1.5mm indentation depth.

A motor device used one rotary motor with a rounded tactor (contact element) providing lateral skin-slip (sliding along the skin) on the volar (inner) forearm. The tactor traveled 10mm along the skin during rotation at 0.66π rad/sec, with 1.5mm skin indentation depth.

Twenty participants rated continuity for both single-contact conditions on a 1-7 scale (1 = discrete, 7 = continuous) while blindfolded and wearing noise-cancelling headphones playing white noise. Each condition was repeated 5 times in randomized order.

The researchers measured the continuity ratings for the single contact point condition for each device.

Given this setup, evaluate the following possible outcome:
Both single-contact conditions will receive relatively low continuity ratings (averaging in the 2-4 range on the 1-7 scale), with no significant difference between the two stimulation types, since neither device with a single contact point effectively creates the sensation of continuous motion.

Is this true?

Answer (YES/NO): NO